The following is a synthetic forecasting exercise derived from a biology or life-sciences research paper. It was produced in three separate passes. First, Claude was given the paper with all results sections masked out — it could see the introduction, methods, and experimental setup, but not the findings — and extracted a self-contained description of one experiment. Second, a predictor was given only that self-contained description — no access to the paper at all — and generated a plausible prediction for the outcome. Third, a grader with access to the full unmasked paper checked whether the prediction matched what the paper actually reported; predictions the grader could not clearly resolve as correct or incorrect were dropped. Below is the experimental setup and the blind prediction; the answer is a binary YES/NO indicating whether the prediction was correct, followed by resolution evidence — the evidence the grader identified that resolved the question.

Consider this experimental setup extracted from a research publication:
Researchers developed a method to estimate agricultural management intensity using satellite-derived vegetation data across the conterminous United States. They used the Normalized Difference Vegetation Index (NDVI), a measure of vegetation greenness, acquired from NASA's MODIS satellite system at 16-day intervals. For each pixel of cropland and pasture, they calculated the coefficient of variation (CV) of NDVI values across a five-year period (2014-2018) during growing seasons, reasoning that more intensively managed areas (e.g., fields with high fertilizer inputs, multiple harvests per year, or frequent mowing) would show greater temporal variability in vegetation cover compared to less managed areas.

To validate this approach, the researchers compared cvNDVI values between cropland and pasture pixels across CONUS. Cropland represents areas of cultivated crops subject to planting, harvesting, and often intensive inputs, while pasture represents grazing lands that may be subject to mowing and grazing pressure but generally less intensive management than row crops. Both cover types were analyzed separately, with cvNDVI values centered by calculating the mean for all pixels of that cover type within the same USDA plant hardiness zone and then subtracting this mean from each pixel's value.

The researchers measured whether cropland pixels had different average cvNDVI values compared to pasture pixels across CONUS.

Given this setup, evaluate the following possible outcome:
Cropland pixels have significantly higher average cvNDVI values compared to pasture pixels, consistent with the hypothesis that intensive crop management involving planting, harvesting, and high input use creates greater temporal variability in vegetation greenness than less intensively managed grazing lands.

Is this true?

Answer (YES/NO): YES